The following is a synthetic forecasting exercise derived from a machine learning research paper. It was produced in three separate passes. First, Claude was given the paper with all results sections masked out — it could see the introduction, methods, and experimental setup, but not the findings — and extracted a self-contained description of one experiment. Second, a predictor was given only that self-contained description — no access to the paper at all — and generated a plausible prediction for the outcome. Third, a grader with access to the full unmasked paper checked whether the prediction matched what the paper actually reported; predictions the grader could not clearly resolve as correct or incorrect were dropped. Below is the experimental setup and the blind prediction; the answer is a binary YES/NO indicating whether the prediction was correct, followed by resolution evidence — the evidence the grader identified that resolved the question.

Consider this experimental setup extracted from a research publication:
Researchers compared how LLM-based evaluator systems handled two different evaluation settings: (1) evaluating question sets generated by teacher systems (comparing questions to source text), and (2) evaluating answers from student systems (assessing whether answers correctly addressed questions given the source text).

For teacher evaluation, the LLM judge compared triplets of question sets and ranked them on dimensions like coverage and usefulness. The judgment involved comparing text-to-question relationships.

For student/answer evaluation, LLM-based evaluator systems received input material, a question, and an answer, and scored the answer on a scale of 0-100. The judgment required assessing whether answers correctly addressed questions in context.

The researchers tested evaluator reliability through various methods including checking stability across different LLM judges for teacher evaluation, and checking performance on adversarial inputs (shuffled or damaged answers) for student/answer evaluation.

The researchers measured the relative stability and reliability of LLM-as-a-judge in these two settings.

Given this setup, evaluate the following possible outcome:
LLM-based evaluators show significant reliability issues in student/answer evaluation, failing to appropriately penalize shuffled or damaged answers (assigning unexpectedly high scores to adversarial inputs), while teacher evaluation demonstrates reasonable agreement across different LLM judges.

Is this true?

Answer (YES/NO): YES